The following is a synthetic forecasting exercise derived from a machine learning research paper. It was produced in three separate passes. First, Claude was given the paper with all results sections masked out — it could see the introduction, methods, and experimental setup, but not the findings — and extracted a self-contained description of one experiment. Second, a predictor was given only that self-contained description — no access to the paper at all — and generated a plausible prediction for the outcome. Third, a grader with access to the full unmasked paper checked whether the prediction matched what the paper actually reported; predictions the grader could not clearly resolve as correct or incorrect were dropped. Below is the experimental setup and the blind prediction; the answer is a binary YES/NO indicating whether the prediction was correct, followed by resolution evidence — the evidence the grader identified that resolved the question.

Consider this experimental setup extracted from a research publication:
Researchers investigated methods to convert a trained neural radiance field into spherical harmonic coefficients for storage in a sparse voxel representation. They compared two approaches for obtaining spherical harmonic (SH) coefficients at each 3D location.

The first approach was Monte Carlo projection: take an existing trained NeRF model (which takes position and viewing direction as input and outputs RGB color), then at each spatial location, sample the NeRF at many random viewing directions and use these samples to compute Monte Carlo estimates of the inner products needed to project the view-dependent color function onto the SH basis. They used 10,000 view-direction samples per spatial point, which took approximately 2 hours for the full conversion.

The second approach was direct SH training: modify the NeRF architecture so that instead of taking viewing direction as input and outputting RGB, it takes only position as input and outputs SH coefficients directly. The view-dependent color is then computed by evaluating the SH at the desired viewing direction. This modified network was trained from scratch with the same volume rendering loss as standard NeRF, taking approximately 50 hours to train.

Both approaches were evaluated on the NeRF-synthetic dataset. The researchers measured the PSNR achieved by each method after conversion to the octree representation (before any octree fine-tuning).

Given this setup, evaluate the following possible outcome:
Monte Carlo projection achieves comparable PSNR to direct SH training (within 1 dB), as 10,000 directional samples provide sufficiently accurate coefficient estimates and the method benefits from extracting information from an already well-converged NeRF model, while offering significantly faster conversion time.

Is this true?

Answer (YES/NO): NO